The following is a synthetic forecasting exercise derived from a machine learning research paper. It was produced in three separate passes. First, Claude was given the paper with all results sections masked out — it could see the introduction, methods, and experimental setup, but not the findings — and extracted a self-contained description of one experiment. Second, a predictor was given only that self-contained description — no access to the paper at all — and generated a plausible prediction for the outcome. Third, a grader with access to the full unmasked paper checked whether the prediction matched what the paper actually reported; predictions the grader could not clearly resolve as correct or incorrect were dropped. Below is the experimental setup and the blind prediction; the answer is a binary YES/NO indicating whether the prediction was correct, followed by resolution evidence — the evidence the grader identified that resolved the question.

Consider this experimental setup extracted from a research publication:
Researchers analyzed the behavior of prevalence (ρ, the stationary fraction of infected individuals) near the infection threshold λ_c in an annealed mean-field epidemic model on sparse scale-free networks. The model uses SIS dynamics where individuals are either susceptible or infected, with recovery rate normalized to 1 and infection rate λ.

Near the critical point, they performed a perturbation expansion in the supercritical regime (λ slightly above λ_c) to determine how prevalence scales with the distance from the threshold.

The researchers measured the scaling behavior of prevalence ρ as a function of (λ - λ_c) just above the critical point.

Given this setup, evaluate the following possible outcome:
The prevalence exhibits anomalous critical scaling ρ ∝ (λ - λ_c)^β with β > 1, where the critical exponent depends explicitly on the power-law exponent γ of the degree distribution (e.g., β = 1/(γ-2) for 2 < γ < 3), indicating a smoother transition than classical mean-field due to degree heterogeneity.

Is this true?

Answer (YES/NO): NO